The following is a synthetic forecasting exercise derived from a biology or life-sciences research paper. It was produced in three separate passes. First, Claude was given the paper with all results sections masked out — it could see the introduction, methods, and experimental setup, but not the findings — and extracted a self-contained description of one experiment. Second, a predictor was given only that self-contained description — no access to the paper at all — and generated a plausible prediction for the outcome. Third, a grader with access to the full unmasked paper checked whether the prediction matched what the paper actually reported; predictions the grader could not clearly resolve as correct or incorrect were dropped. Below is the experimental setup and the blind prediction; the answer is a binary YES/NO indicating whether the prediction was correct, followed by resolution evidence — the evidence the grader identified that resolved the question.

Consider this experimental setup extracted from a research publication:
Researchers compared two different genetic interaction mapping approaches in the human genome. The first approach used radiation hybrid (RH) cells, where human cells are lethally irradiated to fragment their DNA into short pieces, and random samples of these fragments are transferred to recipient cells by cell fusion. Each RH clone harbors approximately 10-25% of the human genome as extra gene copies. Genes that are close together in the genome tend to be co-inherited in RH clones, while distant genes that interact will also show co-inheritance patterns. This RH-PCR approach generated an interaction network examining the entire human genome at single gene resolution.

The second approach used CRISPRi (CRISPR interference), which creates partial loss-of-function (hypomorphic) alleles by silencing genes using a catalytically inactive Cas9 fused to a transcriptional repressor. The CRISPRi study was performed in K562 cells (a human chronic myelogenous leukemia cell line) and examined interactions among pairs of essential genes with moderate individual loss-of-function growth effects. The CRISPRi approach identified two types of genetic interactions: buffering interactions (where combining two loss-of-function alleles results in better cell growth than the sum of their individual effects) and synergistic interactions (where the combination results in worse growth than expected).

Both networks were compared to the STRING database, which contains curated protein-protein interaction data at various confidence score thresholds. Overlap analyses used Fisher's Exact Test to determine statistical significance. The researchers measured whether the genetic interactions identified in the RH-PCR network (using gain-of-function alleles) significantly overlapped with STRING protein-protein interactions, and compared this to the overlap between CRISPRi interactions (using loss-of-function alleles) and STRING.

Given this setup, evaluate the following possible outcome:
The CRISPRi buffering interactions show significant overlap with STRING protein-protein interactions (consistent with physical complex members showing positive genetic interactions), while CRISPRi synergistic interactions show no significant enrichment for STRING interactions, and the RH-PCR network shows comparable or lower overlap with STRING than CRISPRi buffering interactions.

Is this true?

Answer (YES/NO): NO